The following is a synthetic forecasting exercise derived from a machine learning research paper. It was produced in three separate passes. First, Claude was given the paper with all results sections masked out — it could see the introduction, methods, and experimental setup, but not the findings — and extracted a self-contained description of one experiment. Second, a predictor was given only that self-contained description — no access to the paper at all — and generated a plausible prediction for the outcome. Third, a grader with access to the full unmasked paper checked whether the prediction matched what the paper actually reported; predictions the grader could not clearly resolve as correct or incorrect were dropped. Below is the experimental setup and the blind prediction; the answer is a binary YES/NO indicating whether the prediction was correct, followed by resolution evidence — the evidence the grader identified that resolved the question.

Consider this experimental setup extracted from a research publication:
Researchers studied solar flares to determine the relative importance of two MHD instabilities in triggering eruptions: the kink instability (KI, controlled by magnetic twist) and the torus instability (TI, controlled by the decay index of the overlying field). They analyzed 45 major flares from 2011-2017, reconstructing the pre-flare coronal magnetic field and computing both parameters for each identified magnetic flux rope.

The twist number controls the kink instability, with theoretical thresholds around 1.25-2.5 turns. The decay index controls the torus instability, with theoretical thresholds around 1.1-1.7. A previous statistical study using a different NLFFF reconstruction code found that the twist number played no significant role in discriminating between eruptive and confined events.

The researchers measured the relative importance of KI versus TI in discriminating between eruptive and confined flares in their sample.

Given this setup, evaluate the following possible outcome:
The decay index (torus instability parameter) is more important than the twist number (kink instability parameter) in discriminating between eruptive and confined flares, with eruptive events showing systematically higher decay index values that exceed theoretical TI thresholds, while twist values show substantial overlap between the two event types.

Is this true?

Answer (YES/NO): NO